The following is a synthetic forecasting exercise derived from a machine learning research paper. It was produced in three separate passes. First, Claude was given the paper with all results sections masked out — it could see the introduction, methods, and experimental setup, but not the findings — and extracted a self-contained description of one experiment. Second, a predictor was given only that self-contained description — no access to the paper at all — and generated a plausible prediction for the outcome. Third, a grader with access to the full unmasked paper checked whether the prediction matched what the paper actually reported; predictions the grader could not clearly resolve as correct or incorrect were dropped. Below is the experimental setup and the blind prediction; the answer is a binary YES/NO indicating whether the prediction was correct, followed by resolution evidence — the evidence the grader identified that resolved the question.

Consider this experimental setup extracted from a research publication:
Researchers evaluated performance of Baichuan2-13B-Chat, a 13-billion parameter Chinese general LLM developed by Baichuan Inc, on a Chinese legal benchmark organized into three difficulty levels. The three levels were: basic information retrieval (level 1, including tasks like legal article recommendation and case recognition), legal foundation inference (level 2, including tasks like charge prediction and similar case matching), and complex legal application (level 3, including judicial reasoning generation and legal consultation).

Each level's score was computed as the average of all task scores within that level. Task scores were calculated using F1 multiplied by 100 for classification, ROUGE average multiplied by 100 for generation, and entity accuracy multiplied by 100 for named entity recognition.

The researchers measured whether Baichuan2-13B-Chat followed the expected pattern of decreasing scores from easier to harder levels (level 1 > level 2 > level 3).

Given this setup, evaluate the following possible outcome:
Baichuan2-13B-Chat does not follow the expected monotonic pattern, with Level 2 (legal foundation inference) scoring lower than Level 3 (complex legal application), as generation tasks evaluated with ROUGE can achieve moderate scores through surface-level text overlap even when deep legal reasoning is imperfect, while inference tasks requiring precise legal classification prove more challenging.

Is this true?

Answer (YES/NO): YES